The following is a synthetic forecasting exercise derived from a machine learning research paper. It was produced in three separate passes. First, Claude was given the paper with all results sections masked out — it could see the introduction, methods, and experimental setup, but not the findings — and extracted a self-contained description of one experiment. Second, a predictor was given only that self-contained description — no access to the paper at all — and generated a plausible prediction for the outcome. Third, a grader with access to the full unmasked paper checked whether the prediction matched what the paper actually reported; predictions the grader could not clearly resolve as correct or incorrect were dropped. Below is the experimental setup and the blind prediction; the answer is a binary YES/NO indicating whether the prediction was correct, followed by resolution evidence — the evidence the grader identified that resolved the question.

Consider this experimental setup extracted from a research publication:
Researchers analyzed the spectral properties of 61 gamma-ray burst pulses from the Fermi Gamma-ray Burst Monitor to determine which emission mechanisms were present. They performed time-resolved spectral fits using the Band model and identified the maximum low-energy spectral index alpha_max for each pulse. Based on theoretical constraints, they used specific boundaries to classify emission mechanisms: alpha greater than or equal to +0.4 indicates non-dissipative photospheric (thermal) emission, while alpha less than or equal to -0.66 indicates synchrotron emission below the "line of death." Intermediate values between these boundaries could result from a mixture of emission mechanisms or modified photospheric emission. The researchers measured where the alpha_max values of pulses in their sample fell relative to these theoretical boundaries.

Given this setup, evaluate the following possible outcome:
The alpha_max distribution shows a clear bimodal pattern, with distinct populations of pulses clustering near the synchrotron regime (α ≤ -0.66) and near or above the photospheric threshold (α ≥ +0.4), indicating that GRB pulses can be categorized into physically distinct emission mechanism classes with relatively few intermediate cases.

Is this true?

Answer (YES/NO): NO